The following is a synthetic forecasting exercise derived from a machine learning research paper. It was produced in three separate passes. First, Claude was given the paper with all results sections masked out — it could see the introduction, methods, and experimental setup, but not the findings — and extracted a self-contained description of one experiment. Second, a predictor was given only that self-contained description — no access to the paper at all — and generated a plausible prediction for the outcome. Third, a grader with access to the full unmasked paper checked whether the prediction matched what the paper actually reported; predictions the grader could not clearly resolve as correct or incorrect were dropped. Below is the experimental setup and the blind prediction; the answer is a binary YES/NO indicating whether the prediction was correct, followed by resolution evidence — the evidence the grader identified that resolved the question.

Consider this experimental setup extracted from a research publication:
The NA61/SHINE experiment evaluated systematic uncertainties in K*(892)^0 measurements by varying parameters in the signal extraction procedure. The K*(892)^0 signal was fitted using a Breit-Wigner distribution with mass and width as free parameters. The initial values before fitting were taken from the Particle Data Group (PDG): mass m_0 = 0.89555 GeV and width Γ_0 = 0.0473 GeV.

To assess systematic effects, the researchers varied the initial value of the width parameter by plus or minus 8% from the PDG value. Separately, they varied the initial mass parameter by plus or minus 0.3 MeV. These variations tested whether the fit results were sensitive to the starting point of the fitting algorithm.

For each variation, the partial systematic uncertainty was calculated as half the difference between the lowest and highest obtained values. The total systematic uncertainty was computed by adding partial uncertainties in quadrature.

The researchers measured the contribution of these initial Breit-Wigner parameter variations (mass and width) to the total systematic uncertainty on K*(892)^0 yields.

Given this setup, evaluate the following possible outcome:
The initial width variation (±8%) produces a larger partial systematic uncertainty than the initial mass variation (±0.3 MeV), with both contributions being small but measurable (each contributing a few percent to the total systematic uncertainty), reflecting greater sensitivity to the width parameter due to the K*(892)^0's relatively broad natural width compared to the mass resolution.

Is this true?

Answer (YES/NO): NO